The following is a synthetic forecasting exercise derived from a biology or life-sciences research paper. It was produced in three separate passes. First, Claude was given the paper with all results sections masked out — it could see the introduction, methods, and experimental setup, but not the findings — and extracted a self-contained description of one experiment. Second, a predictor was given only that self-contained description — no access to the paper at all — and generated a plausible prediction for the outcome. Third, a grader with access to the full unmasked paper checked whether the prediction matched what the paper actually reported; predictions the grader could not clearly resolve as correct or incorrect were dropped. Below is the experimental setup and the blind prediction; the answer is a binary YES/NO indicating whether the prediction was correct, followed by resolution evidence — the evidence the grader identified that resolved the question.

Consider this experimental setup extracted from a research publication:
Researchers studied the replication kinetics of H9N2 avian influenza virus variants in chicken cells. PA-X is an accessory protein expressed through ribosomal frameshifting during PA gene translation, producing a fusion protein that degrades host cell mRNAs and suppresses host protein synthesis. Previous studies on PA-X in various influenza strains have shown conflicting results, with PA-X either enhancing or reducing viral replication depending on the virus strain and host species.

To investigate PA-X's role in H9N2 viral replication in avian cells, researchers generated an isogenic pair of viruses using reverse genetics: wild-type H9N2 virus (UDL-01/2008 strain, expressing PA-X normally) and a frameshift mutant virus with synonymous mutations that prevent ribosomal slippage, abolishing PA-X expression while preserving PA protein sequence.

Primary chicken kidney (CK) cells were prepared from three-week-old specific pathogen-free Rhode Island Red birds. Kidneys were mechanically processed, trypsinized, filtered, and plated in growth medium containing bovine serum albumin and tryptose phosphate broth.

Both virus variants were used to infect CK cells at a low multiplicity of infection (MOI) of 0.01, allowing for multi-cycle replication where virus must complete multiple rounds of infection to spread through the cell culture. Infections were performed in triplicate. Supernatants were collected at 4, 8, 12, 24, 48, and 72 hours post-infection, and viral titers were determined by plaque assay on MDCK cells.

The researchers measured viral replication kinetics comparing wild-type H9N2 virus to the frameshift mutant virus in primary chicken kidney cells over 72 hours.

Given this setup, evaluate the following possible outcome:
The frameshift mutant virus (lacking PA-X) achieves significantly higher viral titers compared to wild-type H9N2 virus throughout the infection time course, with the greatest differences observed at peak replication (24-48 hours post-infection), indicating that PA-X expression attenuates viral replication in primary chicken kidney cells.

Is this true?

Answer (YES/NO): NO